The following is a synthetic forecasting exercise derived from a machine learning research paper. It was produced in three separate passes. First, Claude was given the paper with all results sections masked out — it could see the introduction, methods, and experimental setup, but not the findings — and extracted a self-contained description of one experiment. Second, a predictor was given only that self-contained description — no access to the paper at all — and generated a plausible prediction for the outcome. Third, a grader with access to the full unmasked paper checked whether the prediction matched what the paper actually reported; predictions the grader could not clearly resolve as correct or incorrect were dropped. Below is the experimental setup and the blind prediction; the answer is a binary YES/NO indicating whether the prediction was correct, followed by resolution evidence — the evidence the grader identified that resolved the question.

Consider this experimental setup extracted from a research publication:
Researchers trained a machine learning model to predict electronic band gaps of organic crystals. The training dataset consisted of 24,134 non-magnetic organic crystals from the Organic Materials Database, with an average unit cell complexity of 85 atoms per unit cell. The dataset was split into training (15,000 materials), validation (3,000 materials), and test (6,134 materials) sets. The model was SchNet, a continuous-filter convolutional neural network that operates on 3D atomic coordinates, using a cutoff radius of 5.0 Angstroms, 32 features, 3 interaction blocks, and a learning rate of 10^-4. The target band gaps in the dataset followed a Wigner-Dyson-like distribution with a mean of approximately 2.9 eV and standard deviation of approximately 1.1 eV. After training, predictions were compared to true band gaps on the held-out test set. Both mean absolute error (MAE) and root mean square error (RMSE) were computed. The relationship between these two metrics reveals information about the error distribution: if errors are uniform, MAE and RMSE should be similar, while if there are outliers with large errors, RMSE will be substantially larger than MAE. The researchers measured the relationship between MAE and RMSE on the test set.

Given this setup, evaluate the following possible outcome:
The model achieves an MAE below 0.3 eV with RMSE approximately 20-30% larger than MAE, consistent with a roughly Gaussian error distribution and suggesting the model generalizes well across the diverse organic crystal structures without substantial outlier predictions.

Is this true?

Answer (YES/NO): NO